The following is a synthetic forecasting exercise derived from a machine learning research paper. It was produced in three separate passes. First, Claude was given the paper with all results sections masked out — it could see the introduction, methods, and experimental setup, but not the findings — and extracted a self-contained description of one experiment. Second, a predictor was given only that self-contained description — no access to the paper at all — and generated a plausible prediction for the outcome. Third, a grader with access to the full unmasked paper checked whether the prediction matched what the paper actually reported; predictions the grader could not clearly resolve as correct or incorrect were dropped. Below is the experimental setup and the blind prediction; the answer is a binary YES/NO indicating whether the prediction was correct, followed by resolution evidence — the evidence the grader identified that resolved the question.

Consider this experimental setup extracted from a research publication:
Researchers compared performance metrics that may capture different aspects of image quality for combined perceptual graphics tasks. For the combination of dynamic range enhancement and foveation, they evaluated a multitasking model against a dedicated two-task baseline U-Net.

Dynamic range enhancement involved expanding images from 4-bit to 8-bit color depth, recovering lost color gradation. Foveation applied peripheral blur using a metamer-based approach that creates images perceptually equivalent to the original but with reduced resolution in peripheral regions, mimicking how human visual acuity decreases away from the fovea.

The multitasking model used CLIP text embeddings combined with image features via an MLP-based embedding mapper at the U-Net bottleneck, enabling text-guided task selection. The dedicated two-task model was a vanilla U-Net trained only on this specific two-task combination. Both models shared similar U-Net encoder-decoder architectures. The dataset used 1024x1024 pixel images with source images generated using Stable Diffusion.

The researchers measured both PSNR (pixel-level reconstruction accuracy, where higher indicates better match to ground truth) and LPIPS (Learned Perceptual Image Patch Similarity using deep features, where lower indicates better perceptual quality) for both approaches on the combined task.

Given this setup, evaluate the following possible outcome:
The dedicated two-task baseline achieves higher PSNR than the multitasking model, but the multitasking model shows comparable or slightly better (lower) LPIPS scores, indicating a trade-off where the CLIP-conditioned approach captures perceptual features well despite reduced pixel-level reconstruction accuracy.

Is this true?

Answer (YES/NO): NO